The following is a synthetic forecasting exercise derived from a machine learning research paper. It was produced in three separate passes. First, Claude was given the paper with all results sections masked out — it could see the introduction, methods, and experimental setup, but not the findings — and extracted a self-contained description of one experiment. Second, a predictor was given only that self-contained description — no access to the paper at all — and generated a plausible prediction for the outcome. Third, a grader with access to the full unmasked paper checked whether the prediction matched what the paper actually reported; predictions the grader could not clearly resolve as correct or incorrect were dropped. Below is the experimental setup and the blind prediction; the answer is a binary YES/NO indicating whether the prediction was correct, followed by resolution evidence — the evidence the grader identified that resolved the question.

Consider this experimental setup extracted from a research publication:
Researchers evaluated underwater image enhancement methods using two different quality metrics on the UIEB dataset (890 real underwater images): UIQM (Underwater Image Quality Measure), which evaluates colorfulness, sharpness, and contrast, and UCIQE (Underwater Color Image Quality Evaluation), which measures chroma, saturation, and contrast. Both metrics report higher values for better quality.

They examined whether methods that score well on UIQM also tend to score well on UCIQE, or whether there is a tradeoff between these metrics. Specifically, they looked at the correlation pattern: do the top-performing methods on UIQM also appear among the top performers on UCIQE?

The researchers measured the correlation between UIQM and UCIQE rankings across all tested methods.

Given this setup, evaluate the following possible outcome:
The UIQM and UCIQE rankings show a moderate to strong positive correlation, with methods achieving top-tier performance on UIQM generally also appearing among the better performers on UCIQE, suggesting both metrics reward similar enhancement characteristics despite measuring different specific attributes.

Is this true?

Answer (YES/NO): NO